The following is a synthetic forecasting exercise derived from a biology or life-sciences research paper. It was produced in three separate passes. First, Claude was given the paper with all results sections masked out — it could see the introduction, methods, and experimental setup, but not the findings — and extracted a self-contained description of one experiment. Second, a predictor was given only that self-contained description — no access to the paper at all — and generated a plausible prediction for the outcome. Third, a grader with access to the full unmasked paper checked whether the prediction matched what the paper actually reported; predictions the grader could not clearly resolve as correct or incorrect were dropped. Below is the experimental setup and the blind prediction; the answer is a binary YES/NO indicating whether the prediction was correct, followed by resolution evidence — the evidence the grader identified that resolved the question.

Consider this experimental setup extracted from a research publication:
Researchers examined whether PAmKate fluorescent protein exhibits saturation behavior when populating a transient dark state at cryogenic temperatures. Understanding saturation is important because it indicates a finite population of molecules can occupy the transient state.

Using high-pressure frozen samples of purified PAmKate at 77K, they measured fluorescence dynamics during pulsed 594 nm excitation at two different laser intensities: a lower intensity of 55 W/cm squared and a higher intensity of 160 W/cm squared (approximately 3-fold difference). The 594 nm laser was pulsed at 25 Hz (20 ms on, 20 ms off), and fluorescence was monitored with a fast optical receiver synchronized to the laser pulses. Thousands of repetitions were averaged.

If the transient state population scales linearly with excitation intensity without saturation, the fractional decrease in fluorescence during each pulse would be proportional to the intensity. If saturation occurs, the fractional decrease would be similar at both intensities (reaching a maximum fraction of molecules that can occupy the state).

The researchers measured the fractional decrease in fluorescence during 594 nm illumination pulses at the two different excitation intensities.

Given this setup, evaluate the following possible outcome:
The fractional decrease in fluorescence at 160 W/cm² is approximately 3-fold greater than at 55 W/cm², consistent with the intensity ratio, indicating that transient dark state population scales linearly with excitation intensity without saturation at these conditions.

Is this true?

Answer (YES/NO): NO